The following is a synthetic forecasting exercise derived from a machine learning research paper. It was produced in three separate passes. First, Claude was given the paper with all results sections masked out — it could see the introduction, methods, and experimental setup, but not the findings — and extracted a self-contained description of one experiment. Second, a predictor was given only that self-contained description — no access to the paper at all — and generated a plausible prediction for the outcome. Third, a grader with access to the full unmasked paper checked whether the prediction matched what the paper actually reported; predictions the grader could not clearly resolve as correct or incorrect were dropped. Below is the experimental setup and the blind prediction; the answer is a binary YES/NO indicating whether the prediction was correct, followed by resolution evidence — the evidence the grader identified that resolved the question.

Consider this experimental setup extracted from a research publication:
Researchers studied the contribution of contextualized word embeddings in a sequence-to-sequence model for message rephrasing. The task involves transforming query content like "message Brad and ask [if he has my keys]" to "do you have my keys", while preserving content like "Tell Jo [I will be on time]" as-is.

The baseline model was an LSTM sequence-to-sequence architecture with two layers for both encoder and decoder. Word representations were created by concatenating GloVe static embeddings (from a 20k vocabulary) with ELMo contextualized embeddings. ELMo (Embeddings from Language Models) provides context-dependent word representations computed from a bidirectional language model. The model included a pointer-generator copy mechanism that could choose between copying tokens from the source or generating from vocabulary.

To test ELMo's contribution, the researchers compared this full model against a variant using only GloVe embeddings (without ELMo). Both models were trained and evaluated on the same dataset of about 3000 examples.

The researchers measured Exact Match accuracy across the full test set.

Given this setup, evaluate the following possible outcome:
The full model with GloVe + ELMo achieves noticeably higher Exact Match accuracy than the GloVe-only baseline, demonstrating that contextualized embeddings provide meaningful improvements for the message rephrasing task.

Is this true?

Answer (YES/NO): YES